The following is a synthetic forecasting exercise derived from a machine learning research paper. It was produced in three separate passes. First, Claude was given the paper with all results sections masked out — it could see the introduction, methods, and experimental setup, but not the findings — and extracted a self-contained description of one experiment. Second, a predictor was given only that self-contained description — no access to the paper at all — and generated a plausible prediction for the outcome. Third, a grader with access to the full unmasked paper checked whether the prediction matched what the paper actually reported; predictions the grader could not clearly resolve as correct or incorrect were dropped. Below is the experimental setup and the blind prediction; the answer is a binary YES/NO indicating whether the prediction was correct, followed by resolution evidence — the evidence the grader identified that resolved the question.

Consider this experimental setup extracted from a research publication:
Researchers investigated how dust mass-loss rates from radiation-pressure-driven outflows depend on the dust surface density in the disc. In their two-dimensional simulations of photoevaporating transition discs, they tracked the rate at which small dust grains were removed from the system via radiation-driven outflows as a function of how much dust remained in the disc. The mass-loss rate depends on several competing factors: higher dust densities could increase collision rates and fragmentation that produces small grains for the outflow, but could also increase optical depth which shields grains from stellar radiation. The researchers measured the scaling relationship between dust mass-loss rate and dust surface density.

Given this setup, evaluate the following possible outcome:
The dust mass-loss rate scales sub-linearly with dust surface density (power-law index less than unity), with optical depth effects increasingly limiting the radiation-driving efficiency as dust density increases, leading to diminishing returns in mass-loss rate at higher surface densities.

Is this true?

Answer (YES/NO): YES